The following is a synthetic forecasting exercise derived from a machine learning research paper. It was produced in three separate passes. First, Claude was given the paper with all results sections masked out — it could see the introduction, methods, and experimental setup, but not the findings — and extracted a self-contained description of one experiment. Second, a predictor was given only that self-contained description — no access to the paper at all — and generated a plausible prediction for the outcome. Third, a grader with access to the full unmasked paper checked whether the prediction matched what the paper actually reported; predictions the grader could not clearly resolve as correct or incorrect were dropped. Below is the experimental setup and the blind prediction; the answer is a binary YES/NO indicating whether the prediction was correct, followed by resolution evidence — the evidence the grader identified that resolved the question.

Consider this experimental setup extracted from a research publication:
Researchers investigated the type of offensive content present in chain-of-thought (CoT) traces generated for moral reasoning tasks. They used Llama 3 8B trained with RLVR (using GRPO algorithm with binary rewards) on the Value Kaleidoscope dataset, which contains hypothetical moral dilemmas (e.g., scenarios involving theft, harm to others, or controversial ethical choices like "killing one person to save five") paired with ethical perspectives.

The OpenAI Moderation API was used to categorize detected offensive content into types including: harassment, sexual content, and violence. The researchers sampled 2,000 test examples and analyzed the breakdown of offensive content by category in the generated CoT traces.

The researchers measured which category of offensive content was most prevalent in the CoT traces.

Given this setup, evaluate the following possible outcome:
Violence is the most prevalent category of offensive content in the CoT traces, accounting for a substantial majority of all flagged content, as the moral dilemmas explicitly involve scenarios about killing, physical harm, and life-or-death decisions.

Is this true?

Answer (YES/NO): YES